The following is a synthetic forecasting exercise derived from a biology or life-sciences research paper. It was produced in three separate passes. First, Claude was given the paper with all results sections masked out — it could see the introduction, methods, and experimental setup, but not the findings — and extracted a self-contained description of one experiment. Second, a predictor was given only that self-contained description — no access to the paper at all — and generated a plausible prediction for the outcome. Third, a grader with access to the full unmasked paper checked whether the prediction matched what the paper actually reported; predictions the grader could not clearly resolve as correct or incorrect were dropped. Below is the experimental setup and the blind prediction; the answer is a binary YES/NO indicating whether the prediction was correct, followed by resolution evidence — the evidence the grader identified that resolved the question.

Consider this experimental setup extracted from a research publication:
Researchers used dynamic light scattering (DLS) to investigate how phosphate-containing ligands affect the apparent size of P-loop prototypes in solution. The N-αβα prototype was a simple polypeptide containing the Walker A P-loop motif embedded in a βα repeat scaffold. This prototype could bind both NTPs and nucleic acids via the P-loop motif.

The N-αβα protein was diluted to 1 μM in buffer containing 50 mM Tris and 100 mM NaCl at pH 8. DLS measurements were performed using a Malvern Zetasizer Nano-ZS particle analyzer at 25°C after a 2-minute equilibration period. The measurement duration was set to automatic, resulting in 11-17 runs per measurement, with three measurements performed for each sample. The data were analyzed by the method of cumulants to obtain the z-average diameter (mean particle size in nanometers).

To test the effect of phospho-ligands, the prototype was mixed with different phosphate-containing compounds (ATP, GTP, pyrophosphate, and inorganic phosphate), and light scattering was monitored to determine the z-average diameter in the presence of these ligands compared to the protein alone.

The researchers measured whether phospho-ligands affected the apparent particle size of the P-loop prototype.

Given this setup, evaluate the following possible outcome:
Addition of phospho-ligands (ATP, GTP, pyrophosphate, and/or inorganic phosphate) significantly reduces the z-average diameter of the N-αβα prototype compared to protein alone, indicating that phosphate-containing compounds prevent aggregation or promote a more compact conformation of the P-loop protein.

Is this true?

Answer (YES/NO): NO